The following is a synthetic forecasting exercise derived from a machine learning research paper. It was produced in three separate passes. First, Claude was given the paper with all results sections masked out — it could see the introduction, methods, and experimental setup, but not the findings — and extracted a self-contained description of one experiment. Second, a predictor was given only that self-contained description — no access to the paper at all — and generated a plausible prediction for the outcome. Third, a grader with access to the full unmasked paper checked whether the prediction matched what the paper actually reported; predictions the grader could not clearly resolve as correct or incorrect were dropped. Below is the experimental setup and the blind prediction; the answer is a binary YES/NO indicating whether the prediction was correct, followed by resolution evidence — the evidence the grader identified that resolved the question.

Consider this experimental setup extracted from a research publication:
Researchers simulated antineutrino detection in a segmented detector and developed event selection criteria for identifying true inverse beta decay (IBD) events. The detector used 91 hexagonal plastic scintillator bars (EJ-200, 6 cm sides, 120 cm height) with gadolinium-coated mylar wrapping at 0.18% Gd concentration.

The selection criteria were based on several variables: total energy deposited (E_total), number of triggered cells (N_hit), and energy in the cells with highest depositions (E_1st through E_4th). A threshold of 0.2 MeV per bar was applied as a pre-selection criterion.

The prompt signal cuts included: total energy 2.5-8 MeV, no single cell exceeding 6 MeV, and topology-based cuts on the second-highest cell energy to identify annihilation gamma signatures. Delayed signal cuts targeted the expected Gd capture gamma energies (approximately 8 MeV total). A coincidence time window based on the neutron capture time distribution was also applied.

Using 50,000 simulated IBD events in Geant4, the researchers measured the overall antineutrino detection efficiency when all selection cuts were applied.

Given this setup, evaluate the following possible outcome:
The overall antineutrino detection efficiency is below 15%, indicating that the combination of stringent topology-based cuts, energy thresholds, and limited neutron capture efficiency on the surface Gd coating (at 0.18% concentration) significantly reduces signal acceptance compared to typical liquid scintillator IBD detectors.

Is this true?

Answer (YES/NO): YES